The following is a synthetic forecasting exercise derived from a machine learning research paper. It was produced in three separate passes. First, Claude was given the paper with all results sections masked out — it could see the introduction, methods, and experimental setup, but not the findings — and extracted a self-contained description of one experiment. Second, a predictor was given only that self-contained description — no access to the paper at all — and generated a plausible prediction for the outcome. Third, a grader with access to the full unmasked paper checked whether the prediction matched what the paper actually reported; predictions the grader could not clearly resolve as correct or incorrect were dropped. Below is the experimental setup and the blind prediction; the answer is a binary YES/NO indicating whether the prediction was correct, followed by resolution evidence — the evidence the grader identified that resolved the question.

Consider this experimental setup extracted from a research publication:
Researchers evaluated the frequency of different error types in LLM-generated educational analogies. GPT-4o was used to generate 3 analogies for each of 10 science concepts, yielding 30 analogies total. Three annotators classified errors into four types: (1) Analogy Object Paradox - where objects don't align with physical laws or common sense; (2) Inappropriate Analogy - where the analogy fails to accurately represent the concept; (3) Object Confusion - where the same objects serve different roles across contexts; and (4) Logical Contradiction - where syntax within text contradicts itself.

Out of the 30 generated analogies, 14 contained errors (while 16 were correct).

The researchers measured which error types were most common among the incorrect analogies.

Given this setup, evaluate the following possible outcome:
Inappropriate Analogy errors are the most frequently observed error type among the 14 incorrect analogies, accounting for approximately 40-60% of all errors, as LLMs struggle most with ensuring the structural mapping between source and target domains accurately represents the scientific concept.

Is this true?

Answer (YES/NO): NO